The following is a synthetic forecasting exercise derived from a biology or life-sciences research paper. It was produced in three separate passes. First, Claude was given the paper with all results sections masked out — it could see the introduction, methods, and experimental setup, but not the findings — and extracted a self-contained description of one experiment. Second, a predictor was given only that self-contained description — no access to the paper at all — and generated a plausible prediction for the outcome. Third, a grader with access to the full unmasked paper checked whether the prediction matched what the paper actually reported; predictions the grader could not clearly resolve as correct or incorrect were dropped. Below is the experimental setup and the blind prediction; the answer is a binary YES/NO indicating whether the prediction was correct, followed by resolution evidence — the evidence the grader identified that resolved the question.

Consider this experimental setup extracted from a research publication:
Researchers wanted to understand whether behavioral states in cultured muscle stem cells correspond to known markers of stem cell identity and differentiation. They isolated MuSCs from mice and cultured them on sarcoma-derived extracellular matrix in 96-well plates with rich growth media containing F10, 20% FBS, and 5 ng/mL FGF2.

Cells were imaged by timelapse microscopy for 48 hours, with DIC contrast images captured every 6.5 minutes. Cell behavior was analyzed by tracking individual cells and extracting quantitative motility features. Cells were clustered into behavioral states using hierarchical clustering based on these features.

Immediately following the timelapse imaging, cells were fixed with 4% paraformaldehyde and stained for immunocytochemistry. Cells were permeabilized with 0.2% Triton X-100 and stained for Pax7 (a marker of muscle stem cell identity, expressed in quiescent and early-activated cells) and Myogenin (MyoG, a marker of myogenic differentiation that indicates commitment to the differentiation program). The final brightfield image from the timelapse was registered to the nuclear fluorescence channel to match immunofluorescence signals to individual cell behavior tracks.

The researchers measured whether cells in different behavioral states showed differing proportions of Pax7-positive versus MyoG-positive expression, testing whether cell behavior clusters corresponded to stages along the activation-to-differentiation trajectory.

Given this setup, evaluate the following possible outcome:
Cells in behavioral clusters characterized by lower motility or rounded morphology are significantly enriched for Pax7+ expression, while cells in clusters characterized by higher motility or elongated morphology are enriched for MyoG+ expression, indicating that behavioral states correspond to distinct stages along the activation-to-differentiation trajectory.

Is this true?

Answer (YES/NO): NO